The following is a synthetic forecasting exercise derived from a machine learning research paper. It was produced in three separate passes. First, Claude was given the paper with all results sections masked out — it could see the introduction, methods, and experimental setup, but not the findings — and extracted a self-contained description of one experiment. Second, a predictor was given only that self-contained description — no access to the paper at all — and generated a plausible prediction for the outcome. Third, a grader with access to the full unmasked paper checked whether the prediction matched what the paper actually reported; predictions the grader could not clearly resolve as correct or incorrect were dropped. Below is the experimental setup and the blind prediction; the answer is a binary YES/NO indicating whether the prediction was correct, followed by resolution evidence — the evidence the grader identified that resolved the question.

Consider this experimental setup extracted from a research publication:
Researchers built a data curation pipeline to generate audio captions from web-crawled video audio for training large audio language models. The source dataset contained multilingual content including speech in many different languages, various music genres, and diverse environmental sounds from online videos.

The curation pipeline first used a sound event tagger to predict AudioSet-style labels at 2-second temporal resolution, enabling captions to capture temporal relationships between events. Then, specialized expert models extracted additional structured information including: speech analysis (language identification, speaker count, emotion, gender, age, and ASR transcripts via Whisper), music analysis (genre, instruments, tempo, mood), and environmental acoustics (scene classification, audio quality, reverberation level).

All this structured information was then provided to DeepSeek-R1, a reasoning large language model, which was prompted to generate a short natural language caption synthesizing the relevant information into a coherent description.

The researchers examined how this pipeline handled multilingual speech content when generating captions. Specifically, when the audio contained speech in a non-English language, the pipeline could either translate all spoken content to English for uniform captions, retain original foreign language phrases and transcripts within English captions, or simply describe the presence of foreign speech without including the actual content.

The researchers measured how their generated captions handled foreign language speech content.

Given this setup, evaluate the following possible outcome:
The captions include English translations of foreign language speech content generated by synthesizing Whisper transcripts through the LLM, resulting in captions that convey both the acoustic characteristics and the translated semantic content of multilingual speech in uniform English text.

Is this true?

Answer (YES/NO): NO